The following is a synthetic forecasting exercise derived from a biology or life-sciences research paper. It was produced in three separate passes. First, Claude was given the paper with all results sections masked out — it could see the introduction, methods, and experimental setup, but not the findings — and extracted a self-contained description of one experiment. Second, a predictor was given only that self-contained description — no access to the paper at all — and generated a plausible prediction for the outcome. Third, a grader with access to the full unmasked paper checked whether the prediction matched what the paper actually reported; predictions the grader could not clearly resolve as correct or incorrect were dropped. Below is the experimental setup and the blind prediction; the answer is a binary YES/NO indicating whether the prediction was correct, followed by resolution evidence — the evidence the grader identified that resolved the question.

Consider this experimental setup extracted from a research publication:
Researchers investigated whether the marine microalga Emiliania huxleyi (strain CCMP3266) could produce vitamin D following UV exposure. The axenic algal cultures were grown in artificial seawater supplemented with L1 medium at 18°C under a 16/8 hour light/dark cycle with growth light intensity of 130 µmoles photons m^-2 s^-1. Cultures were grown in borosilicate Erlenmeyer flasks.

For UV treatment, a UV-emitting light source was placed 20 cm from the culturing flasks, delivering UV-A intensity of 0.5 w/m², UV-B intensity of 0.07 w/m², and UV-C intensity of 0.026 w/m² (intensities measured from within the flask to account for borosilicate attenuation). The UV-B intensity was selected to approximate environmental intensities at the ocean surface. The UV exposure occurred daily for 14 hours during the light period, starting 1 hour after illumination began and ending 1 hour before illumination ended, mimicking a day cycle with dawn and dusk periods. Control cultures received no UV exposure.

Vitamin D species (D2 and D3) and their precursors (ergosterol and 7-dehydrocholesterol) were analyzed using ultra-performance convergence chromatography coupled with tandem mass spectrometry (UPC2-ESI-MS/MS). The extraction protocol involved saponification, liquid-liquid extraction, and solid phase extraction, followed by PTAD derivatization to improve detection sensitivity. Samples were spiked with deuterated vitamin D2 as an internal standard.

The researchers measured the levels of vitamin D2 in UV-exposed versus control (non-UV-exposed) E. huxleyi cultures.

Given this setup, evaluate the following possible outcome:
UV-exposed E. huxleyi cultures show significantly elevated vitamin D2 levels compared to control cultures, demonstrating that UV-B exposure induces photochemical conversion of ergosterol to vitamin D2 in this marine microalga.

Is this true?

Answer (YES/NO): YES